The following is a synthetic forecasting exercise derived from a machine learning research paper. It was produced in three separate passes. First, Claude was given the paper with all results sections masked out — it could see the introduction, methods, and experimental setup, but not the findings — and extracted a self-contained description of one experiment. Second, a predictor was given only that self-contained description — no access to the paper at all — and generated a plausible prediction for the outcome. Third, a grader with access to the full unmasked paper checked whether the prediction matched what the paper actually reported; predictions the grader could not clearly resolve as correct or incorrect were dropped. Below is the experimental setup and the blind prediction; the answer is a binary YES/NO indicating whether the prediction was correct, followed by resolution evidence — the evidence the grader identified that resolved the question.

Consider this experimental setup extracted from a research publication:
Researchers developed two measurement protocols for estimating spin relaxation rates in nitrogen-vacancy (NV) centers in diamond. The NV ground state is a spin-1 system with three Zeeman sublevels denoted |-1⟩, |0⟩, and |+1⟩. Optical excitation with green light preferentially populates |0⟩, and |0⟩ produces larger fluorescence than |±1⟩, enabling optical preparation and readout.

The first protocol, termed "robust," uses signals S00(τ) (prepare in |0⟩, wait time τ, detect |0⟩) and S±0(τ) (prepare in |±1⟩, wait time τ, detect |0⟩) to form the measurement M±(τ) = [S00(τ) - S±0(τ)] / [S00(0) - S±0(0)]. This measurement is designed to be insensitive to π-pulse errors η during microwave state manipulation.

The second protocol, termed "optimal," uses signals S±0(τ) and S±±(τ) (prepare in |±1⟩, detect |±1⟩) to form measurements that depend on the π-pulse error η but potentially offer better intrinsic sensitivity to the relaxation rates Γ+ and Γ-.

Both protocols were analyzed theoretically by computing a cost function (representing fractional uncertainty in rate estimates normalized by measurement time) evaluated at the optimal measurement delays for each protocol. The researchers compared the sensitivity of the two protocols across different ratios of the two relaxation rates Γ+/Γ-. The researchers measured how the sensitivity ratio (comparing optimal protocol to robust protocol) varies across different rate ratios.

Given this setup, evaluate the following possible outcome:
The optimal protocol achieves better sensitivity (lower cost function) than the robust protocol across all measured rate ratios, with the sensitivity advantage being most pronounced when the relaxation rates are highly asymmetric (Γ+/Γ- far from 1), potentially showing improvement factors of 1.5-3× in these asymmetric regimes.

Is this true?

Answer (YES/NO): NO